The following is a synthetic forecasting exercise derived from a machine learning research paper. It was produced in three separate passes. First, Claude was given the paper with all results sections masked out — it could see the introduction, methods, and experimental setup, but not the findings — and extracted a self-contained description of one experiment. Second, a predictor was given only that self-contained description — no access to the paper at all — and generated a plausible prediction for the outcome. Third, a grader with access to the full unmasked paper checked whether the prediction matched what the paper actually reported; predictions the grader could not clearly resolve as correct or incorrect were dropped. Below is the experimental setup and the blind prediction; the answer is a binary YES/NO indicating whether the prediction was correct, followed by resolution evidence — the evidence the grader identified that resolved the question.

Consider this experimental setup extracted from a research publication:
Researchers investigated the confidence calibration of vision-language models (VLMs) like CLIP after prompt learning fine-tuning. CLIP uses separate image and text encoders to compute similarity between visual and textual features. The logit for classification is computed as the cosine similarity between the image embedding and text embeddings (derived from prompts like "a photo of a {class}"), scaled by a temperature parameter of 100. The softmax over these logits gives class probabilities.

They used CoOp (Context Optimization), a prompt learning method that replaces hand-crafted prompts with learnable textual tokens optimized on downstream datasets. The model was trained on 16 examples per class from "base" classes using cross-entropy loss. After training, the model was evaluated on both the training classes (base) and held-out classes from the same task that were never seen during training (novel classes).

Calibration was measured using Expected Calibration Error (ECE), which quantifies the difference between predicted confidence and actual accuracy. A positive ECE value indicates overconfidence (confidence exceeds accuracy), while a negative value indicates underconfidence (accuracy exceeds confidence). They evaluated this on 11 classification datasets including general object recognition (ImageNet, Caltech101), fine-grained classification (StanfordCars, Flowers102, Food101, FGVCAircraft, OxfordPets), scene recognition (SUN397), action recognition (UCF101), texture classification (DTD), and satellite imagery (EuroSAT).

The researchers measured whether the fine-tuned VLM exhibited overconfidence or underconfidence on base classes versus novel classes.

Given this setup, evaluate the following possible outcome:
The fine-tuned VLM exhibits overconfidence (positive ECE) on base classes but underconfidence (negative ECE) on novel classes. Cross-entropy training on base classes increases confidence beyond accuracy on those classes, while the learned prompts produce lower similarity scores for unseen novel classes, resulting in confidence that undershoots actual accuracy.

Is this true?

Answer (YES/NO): NO